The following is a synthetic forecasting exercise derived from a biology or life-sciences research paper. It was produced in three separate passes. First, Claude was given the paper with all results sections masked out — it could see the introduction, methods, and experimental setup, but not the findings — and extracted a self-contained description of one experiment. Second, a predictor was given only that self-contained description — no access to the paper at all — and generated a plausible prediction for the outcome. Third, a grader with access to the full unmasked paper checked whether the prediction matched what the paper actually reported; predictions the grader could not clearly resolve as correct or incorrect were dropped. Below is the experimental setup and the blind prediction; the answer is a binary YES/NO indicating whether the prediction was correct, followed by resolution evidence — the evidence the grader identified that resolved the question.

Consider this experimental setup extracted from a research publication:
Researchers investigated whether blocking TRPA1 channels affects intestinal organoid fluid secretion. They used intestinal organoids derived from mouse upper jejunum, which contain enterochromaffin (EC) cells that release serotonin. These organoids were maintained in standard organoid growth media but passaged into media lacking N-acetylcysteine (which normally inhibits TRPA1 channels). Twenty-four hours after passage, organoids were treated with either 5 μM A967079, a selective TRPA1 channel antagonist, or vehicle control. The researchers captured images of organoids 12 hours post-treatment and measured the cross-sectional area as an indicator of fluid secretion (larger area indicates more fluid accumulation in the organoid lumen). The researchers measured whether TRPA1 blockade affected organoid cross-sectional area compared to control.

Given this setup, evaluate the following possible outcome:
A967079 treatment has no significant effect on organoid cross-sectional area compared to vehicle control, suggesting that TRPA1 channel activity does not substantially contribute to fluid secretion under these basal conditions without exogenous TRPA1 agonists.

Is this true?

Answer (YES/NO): NO